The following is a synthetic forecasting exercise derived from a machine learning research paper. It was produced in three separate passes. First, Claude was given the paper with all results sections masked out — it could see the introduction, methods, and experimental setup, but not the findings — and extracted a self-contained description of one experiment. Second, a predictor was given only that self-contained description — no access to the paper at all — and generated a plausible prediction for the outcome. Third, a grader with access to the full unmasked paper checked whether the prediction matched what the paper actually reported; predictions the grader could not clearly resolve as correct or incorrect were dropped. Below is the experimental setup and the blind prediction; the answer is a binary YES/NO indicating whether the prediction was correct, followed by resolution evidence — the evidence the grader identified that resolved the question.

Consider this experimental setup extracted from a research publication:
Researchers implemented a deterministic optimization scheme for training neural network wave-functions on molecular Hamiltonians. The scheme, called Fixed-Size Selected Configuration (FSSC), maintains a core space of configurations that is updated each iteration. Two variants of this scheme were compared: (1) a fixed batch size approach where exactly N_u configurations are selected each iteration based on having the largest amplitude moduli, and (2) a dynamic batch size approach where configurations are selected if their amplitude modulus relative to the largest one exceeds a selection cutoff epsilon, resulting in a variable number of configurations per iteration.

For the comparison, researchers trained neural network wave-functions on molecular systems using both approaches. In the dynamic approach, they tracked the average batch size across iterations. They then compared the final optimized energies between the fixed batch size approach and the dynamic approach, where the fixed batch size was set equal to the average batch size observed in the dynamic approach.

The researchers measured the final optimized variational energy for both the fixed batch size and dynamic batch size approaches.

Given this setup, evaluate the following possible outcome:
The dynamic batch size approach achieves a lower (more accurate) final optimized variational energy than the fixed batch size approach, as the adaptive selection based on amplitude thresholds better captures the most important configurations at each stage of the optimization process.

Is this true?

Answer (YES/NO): NO